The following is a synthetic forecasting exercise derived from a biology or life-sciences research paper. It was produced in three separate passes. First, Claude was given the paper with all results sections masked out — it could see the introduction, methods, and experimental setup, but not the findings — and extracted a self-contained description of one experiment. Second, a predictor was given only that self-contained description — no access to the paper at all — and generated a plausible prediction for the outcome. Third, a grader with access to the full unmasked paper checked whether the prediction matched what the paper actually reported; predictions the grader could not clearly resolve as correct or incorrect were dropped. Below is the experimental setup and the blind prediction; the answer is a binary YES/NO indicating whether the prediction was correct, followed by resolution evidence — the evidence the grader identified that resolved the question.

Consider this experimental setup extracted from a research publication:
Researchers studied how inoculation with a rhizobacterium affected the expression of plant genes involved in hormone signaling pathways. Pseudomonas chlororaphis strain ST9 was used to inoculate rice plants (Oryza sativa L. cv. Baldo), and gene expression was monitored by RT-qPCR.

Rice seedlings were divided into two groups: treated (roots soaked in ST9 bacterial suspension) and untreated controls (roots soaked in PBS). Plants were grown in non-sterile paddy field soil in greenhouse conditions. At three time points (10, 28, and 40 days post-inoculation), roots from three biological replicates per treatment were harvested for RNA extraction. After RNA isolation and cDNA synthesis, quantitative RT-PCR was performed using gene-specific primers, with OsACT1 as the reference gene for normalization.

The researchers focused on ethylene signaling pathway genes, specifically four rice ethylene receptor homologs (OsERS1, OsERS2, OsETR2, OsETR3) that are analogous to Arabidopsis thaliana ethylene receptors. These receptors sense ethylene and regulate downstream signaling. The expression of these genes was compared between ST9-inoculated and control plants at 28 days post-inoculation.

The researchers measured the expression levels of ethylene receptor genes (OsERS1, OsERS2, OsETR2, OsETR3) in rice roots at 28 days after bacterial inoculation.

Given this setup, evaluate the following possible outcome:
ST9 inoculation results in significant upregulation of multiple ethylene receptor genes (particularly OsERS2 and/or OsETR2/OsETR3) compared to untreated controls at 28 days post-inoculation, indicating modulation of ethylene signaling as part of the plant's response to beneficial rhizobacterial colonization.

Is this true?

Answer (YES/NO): YES